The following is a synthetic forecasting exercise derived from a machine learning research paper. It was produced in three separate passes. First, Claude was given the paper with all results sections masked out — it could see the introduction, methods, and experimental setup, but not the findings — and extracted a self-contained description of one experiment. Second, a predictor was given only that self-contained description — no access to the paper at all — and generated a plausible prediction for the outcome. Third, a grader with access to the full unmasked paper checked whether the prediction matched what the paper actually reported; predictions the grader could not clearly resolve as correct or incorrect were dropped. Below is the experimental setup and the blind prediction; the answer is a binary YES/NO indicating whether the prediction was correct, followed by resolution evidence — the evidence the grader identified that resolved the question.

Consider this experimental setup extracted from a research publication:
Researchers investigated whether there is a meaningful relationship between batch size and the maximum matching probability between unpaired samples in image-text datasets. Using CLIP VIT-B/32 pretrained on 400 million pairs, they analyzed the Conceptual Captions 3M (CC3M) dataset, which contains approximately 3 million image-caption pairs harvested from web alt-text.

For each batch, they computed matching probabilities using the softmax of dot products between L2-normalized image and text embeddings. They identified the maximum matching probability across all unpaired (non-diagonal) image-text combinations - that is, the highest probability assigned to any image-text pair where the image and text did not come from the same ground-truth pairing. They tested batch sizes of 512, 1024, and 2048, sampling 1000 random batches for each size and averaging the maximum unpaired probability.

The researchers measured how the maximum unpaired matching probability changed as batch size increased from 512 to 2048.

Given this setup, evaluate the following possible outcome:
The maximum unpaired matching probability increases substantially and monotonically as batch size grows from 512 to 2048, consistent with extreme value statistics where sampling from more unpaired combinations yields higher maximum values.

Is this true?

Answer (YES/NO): NO